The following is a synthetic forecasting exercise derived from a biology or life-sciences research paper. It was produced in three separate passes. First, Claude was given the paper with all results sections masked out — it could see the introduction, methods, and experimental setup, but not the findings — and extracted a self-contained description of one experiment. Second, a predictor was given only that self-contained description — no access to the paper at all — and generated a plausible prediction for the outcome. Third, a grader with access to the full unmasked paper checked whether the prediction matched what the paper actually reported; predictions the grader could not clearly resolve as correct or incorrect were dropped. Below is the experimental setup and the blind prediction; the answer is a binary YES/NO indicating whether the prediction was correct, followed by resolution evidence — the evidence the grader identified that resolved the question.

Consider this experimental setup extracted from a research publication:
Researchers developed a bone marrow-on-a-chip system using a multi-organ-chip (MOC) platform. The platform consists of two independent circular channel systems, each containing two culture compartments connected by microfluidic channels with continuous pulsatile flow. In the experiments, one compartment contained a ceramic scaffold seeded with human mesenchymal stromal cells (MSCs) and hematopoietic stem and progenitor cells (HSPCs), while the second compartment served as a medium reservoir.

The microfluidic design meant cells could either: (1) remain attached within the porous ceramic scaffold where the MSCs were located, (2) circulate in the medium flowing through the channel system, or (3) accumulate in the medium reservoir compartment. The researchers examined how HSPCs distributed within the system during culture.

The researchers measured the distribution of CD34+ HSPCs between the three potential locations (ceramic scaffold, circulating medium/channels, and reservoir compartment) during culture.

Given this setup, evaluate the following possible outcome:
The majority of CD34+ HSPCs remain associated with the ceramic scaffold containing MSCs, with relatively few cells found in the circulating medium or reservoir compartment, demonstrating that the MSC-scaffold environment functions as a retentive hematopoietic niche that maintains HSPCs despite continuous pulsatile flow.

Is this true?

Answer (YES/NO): NO